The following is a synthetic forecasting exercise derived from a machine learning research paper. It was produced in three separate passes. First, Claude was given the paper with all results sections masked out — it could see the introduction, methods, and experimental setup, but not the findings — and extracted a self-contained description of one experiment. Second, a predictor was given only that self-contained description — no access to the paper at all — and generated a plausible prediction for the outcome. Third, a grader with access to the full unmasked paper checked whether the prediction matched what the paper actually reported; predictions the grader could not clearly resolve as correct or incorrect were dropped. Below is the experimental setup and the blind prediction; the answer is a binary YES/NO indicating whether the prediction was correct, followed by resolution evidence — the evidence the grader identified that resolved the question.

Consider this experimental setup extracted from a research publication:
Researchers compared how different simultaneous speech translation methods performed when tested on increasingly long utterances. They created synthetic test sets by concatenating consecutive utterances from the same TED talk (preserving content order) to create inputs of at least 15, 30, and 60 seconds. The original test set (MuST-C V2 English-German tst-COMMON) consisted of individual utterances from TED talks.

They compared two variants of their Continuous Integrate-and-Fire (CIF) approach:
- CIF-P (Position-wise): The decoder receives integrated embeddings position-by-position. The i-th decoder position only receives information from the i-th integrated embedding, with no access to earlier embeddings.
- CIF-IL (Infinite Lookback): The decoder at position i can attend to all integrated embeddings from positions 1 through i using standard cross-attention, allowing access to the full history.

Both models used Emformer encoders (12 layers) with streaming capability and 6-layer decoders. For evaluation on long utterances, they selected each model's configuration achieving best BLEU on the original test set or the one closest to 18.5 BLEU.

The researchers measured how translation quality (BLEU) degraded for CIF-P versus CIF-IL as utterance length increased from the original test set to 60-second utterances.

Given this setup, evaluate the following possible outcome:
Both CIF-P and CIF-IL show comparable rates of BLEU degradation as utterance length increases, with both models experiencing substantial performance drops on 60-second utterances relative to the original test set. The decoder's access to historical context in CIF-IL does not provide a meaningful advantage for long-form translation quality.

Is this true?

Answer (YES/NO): NO